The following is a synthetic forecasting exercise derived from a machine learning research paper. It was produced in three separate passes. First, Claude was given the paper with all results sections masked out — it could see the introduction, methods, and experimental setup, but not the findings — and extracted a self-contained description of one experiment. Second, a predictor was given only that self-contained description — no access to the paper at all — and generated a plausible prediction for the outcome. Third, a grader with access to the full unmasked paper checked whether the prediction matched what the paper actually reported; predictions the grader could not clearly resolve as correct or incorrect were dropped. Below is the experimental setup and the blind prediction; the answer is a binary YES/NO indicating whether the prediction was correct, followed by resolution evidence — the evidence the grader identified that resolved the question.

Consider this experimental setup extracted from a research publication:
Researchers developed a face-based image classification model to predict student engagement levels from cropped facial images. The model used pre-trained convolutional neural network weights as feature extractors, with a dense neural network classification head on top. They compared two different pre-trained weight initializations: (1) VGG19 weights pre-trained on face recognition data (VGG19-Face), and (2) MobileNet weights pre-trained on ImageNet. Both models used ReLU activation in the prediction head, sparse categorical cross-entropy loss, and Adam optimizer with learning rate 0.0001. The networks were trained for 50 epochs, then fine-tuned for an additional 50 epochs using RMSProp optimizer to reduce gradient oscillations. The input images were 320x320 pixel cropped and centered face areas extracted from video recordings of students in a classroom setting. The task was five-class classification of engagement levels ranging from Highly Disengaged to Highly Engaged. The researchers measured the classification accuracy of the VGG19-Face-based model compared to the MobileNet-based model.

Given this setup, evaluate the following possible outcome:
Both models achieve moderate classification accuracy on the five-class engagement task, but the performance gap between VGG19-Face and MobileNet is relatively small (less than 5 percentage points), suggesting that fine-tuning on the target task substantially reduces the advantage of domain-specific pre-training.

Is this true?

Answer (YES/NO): NO